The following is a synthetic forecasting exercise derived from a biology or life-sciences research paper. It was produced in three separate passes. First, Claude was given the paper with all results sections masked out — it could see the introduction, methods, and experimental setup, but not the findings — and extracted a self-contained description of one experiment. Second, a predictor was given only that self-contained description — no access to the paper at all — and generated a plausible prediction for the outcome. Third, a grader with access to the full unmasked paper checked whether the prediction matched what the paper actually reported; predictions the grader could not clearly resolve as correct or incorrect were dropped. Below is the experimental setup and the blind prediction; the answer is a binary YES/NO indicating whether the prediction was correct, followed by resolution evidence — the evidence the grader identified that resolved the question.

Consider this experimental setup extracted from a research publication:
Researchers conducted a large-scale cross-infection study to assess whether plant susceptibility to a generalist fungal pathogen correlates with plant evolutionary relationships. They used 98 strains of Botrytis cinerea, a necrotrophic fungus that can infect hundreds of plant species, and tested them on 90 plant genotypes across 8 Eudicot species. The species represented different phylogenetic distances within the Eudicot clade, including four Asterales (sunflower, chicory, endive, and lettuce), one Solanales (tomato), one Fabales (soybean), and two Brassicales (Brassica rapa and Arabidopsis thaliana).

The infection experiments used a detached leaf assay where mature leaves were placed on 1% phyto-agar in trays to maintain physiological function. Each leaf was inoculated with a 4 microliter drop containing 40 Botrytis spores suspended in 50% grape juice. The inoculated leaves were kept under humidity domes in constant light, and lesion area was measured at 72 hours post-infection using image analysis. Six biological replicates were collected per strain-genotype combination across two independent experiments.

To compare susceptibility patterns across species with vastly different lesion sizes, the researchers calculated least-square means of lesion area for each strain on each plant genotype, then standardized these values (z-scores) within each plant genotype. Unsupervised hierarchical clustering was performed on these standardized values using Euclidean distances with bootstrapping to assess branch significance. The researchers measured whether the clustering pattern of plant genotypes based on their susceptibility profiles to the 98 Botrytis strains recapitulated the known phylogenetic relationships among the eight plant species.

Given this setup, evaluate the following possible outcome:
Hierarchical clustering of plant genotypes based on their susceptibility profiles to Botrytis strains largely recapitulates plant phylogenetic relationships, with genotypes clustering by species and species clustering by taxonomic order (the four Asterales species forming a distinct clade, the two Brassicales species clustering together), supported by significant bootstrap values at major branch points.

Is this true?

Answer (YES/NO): NO